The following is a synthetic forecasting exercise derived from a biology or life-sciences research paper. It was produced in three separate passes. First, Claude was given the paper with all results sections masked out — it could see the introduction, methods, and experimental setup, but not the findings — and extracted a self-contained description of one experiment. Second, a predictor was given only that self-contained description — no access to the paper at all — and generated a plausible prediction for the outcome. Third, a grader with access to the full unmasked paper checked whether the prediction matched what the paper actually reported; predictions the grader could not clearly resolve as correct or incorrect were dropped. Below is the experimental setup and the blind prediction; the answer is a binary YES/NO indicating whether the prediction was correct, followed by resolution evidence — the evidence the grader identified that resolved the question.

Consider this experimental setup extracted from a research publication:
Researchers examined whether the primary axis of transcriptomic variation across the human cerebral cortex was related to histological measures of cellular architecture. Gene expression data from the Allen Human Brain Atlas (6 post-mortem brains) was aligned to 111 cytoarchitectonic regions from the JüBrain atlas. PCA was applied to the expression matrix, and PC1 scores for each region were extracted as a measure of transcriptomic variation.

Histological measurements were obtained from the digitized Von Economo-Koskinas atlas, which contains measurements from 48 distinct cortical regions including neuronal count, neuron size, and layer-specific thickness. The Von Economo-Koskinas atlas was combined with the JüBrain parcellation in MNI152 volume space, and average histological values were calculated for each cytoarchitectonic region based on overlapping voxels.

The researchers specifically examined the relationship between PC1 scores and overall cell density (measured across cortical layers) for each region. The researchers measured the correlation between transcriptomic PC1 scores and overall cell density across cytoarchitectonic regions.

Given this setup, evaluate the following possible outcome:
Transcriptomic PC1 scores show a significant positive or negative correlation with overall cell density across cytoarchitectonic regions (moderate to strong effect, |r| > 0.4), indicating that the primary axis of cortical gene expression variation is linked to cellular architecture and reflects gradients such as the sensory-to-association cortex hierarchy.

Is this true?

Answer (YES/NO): YES